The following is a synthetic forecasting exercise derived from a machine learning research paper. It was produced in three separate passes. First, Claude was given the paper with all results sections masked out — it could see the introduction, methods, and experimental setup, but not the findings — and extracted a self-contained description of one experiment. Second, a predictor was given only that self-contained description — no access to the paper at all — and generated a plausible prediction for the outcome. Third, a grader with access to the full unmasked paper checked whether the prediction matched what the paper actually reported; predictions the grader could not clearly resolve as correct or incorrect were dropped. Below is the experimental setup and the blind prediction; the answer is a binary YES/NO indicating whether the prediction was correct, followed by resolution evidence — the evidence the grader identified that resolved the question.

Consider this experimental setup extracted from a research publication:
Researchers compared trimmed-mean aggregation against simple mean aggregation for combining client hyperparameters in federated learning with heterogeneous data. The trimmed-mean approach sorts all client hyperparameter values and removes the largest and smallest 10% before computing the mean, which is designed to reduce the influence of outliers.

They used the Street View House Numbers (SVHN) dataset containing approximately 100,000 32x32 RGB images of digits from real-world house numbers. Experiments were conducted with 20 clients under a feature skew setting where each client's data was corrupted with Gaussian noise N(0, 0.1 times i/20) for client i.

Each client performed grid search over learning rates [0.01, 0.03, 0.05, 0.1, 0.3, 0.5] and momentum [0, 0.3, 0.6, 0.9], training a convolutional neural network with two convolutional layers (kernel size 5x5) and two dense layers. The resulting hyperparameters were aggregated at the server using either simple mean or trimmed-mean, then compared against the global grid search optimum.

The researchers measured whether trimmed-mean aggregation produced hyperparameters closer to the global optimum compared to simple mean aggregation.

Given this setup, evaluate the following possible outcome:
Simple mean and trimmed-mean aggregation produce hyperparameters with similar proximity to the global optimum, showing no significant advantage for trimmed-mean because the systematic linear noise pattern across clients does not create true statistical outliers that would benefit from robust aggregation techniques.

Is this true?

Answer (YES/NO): YES